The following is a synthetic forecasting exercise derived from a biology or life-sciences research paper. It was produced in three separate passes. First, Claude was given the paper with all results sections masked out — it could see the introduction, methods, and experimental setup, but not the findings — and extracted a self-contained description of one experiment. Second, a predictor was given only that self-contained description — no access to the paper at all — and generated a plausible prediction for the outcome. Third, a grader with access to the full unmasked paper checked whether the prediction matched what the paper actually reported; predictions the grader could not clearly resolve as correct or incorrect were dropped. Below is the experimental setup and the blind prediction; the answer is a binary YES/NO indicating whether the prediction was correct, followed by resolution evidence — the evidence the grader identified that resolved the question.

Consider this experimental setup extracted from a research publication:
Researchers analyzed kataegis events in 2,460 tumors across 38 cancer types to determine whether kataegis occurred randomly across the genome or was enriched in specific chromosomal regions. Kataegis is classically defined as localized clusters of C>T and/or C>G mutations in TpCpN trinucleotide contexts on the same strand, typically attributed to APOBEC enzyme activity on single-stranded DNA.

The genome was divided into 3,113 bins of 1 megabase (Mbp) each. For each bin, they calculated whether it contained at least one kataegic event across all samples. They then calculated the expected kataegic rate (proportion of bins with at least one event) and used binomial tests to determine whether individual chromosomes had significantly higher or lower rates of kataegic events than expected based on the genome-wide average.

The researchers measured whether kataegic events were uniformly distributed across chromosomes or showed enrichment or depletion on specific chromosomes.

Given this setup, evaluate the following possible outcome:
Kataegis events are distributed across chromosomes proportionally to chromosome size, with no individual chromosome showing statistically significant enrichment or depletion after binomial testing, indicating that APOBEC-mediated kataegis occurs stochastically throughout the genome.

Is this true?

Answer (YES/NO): NO